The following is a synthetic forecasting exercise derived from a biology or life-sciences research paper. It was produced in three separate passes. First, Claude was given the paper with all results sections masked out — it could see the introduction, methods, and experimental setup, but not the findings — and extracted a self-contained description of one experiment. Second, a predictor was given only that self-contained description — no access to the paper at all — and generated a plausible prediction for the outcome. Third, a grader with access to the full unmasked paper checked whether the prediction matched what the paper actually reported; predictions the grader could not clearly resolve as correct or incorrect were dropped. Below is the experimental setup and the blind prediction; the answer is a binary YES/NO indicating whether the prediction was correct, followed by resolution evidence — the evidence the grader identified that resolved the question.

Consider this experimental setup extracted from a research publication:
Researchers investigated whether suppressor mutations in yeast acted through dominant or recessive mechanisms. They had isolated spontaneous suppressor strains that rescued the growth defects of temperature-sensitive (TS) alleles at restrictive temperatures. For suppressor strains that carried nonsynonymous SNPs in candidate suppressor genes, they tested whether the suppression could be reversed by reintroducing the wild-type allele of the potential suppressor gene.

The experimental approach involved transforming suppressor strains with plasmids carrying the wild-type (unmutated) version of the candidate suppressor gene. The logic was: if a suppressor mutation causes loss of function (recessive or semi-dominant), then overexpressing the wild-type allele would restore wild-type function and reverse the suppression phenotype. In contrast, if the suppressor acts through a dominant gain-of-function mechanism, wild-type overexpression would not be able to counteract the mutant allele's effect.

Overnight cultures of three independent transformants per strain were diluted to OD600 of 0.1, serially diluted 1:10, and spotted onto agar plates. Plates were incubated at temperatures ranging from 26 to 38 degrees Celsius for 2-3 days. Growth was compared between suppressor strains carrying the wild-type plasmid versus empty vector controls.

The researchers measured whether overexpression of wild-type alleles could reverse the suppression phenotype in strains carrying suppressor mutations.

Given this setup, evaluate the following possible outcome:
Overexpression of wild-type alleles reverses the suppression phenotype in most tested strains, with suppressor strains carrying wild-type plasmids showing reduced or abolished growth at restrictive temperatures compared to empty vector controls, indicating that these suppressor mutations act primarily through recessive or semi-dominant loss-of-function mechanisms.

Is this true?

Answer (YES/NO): NO